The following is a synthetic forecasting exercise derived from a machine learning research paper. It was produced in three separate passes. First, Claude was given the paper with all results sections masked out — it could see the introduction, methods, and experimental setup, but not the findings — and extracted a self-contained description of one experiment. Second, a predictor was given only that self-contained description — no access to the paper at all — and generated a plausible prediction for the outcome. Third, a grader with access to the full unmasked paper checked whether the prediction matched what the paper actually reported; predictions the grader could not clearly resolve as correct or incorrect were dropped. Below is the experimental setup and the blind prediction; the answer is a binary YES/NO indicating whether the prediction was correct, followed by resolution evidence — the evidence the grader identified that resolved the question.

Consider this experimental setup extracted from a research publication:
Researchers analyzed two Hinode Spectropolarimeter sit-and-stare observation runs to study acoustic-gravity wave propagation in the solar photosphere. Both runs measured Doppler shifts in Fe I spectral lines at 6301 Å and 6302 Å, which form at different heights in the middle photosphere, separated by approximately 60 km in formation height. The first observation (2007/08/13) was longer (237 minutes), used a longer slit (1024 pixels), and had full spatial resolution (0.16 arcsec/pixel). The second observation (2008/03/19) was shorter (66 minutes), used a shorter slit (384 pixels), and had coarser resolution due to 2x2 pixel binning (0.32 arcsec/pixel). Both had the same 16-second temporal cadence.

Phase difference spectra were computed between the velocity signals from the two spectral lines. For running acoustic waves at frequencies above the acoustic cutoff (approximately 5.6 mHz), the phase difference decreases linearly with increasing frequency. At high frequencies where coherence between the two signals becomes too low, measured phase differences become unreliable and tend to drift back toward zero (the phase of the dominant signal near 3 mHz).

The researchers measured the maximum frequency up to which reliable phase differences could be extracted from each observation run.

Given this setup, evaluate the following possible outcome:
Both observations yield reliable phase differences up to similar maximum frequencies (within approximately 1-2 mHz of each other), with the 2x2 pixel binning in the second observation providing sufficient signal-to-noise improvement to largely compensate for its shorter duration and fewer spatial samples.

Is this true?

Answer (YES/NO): NO